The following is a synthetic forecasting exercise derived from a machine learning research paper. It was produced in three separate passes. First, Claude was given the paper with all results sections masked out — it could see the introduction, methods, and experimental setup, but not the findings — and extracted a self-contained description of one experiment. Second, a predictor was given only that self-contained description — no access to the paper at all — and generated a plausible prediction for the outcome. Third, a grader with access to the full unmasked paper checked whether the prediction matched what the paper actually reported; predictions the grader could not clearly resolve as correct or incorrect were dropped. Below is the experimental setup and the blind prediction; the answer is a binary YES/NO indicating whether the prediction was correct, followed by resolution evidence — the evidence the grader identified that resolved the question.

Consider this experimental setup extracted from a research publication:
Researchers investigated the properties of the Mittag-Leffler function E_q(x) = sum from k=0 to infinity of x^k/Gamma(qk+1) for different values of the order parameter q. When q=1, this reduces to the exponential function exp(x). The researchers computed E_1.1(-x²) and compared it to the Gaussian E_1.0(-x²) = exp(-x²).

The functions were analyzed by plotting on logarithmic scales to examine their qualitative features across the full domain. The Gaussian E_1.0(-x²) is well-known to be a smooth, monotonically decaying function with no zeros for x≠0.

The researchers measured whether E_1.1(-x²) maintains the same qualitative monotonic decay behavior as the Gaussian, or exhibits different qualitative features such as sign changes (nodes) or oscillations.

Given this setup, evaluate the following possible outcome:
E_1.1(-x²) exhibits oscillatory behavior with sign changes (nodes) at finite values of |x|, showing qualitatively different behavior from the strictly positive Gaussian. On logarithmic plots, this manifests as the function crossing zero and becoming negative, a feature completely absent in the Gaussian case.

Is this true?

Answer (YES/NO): NO